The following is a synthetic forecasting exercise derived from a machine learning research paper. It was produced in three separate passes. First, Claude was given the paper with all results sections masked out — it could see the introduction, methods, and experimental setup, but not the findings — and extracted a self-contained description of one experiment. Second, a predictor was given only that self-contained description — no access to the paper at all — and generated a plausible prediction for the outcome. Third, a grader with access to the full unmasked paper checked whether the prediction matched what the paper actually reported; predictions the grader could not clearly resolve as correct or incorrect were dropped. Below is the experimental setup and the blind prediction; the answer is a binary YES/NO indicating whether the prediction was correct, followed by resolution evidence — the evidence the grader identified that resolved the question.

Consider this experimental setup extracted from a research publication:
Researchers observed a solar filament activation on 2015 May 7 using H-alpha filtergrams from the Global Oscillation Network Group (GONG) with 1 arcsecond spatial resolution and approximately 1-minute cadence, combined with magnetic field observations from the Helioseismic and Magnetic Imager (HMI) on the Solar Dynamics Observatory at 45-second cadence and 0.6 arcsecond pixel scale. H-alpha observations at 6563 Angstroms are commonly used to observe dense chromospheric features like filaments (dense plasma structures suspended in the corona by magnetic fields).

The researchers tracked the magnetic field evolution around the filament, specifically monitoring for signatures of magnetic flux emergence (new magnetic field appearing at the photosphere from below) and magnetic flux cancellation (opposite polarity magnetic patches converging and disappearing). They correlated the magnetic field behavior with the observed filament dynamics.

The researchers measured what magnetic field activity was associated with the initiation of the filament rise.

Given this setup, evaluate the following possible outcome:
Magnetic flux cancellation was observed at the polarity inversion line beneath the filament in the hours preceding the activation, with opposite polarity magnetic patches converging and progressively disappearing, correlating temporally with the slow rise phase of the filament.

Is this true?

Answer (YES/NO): NO